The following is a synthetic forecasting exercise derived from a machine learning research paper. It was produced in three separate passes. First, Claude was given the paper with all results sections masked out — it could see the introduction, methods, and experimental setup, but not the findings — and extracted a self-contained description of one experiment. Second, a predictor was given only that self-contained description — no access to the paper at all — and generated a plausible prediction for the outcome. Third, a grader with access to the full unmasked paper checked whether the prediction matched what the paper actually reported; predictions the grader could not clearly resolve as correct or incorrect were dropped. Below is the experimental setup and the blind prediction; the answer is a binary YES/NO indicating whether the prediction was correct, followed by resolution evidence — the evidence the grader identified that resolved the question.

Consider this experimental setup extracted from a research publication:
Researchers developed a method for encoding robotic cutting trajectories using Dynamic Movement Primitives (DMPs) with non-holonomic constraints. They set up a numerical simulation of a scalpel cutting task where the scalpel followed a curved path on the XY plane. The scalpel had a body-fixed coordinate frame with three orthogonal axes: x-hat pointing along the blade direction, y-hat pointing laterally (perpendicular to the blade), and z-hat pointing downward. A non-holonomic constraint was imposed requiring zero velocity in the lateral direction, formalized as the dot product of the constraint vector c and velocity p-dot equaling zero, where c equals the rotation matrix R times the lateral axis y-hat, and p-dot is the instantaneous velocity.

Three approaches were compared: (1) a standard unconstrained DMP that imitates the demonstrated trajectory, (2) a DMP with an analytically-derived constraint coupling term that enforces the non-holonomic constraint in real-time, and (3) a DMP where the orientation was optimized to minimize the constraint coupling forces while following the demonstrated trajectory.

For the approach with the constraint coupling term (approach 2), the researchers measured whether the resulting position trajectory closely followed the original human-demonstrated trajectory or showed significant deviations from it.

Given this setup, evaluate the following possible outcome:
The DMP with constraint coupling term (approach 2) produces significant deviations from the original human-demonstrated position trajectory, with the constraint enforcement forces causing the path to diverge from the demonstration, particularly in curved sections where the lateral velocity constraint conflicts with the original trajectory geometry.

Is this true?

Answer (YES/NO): YES